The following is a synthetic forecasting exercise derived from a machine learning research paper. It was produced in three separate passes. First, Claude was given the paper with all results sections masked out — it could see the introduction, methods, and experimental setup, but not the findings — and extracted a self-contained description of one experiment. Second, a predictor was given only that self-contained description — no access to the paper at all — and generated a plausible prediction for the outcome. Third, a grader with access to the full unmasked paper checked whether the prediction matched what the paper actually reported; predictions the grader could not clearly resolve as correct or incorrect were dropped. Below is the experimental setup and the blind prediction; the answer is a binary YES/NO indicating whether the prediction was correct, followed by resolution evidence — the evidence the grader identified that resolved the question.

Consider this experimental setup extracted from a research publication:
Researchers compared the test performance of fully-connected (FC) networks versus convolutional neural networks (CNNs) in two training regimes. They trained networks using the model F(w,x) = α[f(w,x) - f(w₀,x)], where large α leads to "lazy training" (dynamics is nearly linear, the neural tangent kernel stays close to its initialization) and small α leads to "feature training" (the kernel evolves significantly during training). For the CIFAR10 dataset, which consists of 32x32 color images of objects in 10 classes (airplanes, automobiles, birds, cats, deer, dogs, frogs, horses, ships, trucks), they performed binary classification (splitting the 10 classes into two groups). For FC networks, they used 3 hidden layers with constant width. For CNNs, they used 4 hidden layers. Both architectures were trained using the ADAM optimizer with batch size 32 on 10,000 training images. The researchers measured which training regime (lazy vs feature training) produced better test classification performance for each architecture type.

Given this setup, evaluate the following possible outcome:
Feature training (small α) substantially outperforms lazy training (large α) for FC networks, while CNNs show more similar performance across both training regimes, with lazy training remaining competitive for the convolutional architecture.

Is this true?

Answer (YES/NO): NO